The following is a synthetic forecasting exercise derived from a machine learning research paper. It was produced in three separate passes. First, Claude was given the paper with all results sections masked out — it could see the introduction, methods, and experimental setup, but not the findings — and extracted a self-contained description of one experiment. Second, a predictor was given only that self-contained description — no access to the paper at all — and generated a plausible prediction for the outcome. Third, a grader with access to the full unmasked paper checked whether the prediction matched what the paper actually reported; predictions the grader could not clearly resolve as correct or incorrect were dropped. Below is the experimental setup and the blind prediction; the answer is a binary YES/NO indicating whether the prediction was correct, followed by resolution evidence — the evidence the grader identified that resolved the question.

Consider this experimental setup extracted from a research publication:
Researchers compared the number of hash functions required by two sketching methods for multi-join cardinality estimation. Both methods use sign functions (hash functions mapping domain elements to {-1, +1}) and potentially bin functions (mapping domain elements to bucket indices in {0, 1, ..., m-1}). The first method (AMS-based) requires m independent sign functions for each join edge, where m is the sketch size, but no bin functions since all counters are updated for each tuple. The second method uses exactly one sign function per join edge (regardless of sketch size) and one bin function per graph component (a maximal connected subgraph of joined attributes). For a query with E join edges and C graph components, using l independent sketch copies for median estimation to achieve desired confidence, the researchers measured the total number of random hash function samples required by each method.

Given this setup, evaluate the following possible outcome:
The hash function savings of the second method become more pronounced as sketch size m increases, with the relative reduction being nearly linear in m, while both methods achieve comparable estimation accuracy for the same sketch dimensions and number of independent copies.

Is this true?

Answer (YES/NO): NO